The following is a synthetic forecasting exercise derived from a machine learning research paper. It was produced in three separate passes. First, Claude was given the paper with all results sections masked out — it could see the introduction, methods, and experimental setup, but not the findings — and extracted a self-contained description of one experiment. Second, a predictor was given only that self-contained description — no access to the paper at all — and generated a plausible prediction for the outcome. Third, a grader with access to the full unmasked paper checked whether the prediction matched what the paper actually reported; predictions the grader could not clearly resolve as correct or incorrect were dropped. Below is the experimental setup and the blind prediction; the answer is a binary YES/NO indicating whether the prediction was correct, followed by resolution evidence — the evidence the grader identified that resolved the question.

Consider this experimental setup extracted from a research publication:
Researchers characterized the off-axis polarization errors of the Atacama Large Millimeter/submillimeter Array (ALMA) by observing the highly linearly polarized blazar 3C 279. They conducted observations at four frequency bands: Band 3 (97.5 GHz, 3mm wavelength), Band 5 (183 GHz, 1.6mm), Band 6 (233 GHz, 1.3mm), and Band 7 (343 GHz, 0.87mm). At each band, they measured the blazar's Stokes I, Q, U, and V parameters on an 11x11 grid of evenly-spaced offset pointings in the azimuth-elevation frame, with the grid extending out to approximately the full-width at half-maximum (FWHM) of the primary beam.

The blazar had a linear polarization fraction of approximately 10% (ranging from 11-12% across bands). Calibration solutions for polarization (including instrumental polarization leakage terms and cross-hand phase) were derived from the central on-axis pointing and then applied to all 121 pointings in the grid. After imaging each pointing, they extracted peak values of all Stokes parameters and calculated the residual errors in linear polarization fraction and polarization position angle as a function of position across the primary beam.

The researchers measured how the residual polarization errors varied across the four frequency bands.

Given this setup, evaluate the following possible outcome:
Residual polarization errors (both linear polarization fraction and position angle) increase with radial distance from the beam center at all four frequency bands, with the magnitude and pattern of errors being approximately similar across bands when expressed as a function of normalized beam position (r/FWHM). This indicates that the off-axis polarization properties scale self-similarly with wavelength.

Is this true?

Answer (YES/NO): YES